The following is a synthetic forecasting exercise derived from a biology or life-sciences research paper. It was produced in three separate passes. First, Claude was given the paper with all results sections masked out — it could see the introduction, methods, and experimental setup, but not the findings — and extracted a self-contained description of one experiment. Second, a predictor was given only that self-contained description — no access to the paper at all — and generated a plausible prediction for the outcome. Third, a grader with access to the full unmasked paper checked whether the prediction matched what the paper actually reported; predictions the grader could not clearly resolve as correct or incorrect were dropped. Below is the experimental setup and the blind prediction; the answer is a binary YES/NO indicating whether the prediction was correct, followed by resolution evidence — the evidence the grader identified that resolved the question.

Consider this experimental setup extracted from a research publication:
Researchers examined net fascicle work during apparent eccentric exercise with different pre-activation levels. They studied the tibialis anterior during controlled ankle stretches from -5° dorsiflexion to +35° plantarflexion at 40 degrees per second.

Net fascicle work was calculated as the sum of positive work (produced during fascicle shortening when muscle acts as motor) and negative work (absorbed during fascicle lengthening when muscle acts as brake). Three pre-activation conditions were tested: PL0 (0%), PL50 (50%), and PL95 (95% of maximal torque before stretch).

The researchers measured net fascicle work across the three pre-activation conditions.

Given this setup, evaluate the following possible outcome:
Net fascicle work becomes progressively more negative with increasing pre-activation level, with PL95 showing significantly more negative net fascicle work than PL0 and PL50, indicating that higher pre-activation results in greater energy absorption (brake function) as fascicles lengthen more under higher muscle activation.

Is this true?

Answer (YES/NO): YES